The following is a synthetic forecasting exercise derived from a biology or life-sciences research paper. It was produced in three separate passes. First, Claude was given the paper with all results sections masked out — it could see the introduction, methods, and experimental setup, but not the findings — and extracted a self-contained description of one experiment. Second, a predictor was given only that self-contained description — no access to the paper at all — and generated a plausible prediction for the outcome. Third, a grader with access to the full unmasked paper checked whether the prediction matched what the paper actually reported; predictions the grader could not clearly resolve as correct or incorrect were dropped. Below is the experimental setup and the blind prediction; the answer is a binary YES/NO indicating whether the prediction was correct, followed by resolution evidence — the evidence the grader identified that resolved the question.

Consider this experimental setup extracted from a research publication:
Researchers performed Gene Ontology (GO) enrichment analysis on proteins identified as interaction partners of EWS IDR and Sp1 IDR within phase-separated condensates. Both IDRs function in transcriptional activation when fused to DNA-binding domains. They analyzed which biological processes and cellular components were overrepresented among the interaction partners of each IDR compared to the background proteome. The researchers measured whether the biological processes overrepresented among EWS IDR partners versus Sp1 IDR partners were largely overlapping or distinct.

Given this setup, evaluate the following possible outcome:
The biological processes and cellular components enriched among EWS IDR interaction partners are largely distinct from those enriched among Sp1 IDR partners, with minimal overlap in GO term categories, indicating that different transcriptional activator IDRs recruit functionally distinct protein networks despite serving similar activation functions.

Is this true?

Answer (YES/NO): NO